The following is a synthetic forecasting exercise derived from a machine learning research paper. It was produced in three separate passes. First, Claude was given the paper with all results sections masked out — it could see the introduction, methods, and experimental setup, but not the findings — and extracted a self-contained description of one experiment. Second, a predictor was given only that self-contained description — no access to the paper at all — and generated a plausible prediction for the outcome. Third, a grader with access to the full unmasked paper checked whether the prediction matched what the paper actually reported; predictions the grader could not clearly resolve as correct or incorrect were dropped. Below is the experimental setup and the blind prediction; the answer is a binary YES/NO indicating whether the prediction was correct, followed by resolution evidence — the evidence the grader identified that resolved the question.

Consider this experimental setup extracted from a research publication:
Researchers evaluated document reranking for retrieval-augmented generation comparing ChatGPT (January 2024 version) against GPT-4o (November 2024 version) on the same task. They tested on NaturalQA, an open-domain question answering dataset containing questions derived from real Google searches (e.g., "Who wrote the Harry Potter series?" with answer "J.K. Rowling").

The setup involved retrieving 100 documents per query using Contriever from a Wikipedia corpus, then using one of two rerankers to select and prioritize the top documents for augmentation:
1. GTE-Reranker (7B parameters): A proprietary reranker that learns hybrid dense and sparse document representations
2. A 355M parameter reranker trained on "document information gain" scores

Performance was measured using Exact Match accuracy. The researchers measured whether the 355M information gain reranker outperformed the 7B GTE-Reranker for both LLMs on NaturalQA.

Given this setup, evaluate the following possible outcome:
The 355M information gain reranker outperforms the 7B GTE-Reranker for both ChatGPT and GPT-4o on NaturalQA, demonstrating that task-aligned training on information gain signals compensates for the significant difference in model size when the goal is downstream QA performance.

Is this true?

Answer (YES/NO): NO